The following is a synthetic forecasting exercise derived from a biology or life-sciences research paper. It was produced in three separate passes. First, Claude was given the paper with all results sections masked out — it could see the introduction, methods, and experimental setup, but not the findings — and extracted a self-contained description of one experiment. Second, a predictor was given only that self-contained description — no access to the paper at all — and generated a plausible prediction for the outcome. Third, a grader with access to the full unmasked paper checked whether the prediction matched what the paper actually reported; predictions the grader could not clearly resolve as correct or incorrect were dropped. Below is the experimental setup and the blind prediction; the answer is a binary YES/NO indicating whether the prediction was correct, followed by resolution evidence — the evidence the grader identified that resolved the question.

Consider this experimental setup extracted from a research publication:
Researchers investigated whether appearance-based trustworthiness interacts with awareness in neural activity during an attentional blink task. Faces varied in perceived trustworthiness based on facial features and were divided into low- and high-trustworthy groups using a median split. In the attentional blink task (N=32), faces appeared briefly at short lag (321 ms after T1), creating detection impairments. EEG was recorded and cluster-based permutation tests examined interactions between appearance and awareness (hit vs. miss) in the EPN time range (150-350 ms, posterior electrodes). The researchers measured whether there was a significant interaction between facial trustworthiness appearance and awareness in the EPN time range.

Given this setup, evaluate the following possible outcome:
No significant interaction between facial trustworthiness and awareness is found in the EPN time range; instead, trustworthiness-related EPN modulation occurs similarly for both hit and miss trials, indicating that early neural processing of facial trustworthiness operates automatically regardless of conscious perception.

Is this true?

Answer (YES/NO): NO